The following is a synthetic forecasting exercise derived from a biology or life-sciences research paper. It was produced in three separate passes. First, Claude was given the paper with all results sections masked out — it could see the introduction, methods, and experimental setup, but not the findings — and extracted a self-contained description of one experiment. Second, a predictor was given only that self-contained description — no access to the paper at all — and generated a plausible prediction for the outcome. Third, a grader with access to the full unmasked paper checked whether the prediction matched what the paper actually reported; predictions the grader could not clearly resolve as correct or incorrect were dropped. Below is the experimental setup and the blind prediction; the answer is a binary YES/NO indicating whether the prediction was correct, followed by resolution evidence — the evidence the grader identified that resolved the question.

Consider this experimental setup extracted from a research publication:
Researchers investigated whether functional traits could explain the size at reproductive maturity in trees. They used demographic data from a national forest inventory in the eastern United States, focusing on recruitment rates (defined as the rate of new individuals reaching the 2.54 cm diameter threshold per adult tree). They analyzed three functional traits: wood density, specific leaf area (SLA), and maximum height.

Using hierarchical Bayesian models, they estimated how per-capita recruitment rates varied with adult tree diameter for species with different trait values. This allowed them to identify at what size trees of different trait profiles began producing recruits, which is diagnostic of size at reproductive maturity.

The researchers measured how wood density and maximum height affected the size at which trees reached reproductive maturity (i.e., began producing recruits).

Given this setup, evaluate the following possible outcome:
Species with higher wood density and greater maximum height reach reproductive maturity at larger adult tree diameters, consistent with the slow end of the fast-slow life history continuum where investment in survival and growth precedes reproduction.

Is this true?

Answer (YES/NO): YES